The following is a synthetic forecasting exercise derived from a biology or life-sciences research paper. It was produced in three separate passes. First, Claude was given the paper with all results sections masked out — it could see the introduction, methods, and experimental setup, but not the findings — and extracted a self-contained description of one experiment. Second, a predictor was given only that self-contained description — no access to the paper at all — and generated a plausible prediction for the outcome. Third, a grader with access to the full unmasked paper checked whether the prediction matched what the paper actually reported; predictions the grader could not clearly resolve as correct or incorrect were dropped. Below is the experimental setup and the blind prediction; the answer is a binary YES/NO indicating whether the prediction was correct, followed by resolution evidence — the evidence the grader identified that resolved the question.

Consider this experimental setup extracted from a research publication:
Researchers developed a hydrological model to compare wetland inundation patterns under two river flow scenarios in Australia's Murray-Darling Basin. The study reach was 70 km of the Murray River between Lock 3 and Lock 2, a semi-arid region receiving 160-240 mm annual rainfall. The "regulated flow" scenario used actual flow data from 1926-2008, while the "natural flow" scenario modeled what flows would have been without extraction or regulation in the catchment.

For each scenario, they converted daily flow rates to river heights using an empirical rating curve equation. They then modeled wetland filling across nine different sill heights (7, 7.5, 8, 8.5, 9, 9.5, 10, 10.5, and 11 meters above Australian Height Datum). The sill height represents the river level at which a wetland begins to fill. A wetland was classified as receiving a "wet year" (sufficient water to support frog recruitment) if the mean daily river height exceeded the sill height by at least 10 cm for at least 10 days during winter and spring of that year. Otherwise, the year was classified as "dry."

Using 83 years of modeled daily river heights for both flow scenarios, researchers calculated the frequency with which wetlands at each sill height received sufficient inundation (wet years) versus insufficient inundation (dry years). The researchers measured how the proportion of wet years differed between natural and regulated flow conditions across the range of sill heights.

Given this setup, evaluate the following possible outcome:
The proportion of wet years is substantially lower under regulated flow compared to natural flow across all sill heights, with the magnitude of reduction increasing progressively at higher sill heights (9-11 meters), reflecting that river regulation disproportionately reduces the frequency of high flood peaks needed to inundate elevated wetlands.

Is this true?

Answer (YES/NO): YES